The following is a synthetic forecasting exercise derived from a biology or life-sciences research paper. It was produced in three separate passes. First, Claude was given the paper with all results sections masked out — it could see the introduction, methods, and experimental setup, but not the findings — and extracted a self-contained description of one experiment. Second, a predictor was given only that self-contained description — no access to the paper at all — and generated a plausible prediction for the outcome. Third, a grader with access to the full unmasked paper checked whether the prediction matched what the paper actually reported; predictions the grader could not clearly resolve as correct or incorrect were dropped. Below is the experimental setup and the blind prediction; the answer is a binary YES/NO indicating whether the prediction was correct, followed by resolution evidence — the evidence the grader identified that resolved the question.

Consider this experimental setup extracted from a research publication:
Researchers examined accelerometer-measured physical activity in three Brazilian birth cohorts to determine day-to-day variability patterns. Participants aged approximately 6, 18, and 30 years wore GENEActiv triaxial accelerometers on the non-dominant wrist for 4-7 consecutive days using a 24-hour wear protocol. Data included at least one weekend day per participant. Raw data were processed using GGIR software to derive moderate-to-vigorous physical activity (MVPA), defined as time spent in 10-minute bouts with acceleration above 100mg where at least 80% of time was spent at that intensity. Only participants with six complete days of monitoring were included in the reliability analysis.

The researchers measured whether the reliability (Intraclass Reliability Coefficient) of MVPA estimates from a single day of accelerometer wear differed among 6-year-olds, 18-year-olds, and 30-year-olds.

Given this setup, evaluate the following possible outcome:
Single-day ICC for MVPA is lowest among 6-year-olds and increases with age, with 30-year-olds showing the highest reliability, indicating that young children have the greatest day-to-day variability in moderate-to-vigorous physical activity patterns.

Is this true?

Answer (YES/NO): NO